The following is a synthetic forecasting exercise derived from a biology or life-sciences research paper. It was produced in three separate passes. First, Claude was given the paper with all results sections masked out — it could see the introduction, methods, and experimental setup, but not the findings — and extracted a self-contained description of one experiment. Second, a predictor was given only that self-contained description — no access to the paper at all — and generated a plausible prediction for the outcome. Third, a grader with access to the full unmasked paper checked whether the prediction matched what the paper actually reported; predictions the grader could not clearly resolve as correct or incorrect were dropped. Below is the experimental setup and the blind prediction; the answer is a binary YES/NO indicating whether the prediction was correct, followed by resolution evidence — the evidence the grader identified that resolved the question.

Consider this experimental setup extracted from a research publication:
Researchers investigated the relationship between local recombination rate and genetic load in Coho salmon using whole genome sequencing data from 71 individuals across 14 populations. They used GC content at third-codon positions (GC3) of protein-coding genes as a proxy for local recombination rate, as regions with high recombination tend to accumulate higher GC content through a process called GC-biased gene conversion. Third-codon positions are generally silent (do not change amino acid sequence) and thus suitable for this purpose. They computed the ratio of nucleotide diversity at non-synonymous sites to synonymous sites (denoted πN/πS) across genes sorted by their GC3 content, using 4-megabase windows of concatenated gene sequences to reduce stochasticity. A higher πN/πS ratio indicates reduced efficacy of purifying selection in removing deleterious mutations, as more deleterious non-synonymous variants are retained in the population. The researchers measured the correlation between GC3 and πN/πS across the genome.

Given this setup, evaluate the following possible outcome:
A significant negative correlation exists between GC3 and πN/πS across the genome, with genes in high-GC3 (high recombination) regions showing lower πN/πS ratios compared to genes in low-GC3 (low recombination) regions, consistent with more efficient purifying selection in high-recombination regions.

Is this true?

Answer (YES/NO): YES